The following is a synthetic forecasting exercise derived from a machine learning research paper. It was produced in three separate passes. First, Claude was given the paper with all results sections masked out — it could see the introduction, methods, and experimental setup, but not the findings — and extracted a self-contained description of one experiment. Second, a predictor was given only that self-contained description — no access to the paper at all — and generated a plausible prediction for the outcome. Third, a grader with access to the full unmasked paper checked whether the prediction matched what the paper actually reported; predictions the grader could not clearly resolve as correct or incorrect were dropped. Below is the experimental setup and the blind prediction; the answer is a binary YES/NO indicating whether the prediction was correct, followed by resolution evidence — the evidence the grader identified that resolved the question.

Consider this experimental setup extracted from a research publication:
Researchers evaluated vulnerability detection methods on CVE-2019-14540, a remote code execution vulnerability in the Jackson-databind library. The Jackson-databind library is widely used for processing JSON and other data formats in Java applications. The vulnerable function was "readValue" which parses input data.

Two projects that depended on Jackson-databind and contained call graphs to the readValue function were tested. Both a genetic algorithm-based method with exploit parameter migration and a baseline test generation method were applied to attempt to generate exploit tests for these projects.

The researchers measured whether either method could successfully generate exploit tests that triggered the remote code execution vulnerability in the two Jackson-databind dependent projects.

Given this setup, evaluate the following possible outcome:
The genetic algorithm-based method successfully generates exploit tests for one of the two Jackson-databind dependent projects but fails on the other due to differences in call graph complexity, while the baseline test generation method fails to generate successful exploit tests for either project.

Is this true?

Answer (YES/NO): NO